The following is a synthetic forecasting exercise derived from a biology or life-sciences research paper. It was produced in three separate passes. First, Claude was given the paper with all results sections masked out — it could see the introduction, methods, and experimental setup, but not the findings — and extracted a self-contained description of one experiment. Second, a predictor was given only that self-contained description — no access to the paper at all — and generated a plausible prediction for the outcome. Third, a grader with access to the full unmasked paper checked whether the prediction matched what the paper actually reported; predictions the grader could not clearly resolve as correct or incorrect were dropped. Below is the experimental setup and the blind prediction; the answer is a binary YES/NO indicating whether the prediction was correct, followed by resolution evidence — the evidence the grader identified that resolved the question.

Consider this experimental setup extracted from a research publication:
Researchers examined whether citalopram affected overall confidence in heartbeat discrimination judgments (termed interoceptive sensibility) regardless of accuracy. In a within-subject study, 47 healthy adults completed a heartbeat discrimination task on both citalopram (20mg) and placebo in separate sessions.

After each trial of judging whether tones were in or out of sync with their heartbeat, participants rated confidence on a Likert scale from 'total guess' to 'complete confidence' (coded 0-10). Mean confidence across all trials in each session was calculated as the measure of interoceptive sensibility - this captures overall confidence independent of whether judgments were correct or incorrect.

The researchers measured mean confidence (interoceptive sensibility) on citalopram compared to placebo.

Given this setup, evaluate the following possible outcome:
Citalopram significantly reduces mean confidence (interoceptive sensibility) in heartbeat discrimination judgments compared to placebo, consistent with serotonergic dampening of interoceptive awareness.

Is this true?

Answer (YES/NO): NO